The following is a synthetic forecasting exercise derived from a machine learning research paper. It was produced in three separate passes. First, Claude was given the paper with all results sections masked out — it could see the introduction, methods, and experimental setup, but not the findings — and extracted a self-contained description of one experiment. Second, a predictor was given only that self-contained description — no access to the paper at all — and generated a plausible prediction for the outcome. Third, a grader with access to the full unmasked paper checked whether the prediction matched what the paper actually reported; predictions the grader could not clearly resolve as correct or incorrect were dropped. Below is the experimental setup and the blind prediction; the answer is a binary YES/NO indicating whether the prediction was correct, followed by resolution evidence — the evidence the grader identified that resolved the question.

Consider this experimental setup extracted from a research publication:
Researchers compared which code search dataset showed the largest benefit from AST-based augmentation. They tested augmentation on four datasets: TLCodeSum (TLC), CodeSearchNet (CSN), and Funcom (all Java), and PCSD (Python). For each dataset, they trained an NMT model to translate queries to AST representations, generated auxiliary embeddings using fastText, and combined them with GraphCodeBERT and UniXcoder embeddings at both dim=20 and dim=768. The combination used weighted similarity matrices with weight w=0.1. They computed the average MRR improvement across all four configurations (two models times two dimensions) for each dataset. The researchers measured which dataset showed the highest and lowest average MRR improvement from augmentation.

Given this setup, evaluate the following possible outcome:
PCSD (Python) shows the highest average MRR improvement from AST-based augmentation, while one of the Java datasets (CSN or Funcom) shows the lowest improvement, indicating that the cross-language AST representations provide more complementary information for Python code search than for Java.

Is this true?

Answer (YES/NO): NO